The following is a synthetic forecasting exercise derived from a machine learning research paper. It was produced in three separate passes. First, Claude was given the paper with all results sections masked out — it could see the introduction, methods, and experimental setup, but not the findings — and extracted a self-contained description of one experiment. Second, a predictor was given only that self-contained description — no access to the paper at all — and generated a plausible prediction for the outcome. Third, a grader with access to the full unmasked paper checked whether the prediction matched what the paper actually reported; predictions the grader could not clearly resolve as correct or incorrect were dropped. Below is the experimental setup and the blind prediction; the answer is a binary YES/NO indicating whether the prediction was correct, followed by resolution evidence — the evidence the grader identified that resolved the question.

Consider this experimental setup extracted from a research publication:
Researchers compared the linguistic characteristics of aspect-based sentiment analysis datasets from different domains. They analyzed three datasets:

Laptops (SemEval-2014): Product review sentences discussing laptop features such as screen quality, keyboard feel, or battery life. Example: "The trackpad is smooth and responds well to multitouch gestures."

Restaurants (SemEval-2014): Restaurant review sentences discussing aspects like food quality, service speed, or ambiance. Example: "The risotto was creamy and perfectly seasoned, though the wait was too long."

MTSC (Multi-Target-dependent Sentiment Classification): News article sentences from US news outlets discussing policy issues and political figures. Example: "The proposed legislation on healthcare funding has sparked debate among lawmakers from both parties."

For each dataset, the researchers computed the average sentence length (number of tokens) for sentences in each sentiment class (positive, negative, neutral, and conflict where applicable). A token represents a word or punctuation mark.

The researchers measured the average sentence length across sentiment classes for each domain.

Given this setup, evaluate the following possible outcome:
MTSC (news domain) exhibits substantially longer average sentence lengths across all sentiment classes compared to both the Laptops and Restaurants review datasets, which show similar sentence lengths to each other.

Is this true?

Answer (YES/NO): YES